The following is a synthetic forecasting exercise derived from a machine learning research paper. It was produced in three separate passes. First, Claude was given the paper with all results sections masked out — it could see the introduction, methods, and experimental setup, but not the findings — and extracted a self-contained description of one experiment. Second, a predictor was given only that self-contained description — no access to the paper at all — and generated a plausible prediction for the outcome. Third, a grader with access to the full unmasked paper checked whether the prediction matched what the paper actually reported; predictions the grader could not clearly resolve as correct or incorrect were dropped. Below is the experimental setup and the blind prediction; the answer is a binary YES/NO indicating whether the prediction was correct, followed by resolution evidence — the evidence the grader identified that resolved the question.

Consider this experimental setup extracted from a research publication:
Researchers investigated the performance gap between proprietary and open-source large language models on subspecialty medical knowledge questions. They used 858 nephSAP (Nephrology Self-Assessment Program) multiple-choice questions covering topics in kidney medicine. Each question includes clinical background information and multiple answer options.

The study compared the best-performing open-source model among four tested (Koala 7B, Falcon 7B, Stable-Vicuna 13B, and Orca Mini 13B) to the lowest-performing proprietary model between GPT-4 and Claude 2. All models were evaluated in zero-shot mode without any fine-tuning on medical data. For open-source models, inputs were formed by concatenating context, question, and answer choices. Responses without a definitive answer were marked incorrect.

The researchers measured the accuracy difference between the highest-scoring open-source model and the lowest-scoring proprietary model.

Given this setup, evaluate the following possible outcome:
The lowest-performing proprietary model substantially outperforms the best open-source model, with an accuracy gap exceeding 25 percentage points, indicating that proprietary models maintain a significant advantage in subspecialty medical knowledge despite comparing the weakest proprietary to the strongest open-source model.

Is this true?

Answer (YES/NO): YES